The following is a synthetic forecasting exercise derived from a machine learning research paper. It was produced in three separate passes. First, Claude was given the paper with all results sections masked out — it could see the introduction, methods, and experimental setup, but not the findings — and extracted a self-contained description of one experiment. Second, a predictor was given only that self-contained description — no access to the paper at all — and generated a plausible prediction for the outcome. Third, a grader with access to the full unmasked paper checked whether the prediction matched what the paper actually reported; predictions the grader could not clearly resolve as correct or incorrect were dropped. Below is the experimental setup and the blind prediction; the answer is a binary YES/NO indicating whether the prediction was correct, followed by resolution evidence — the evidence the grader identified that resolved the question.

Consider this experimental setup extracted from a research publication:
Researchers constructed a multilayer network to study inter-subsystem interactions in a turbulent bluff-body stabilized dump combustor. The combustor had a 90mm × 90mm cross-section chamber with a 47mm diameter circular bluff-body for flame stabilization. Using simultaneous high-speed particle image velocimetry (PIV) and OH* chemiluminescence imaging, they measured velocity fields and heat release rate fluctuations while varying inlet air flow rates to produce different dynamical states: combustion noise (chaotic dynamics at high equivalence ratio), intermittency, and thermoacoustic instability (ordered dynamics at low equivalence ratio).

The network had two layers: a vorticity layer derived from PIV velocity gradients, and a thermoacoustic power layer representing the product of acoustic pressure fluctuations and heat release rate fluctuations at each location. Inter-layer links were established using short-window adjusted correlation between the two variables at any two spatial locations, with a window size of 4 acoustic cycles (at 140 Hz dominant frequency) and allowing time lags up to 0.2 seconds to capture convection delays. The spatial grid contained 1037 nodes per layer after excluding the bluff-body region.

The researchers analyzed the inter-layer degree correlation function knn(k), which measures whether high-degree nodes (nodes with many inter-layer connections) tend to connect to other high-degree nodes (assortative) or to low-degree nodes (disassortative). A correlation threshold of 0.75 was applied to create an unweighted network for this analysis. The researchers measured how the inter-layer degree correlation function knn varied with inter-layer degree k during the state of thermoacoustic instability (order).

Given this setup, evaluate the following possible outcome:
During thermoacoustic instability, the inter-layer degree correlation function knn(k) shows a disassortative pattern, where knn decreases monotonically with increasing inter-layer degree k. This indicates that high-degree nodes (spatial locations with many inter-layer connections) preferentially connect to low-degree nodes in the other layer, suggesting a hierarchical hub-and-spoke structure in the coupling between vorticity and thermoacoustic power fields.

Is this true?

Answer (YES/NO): NO